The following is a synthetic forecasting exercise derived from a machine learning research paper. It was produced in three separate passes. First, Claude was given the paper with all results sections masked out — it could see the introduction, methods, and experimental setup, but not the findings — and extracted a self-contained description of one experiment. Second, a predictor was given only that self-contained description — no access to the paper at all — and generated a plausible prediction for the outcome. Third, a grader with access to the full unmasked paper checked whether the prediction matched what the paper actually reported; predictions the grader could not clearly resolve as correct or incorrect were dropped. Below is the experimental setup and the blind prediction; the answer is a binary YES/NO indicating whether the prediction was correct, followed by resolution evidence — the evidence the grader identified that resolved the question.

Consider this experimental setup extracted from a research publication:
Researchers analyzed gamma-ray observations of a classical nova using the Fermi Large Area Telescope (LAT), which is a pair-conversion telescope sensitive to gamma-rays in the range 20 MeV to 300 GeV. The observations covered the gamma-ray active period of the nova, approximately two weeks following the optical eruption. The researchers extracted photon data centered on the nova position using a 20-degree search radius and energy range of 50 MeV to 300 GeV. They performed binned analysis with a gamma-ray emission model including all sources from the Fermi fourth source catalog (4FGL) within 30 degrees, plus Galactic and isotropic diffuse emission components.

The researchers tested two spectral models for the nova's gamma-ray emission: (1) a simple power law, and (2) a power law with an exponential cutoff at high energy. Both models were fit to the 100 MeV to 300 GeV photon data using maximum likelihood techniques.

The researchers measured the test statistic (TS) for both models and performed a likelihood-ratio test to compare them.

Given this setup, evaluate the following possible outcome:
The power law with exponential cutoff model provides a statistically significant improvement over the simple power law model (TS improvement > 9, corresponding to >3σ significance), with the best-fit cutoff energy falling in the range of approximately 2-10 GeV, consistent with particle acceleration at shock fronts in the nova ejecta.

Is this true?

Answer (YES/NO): NO